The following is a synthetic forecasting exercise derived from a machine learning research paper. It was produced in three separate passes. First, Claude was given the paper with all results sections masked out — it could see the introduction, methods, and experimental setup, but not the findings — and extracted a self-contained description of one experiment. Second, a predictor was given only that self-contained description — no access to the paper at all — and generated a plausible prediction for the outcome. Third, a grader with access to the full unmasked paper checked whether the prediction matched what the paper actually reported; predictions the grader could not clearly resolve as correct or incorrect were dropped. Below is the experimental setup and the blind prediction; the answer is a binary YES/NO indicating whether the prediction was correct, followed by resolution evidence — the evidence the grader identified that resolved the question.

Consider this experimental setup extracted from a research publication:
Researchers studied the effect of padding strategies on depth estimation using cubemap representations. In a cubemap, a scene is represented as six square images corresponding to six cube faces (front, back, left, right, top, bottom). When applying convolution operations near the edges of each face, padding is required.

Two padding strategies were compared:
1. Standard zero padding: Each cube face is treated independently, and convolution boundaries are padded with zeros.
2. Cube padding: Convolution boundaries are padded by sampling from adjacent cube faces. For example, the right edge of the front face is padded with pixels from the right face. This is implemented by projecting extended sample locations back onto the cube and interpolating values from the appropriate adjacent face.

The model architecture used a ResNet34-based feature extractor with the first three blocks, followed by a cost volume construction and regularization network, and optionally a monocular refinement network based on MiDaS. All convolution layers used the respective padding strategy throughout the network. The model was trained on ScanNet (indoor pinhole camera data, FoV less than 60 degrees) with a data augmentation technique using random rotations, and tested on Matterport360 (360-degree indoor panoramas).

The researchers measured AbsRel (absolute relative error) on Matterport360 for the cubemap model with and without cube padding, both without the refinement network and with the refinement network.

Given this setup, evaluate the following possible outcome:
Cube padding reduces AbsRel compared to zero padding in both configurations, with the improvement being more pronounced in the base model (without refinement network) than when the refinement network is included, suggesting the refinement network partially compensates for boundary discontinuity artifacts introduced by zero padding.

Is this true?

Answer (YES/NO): NO